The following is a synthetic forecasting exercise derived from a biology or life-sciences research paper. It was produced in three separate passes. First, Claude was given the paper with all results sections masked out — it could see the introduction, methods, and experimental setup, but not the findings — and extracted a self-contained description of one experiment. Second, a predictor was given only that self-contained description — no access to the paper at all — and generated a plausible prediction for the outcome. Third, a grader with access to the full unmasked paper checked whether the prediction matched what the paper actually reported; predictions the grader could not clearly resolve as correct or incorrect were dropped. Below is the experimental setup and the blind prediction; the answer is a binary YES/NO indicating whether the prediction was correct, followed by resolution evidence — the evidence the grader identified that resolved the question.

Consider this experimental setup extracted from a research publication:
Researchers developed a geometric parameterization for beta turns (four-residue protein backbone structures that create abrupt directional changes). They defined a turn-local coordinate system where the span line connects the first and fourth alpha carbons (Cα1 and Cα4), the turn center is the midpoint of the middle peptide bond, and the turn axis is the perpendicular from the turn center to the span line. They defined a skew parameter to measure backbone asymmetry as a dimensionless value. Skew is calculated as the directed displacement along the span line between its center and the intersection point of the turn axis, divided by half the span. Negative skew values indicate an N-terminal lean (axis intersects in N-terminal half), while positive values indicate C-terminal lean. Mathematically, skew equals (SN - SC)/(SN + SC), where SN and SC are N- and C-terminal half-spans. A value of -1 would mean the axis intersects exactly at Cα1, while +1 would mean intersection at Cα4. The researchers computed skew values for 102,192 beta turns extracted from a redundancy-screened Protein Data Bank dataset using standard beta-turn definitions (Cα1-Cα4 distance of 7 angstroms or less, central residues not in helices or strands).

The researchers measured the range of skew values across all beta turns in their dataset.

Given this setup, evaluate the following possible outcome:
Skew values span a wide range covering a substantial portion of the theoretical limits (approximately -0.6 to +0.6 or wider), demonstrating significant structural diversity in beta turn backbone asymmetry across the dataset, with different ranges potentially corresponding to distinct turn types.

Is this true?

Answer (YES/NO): YES